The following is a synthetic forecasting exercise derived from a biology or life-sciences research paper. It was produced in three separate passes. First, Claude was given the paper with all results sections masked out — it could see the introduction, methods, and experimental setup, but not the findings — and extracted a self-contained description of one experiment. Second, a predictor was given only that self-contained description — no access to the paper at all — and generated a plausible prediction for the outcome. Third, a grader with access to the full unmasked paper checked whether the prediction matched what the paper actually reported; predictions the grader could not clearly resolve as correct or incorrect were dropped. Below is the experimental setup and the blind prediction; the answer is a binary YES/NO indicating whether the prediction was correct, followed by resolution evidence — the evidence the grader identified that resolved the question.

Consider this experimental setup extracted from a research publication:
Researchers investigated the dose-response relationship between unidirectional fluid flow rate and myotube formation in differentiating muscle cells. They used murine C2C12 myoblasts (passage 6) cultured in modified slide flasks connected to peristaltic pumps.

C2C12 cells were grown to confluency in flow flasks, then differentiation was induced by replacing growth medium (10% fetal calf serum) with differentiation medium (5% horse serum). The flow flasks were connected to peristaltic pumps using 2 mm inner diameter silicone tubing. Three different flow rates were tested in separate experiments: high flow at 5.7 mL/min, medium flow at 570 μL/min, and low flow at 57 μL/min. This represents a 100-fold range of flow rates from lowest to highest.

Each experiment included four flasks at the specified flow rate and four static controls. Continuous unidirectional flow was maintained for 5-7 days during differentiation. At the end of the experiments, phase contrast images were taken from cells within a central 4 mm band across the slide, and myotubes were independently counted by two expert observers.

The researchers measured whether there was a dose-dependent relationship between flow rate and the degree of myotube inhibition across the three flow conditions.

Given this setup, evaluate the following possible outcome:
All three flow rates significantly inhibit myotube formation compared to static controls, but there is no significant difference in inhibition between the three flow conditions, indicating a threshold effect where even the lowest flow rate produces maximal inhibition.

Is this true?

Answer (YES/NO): NO